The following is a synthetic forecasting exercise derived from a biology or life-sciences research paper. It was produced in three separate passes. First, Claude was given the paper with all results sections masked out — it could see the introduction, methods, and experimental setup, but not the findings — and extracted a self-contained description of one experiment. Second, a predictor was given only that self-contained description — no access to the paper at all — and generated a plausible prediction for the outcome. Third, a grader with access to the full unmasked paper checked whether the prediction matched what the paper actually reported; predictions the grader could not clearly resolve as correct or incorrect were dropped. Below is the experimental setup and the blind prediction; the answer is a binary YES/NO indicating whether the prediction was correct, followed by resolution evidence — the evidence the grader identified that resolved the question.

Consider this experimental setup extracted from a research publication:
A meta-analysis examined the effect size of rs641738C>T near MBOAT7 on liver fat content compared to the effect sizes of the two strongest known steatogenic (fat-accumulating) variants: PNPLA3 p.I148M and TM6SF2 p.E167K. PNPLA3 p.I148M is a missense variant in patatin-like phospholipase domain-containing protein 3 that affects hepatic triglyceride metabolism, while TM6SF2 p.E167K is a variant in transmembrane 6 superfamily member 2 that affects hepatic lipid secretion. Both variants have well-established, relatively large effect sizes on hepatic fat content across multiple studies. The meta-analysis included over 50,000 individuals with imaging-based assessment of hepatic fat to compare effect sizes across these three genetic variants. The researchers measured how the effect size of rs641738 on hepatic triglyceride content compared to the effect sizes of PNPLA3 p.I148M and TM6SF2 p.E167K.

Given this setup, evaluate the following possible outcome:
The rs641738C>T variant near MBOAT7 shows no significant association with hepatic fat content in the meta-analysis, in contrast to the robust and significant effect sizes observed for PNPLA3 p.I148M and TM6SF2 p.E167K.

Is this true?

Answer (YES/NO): NO